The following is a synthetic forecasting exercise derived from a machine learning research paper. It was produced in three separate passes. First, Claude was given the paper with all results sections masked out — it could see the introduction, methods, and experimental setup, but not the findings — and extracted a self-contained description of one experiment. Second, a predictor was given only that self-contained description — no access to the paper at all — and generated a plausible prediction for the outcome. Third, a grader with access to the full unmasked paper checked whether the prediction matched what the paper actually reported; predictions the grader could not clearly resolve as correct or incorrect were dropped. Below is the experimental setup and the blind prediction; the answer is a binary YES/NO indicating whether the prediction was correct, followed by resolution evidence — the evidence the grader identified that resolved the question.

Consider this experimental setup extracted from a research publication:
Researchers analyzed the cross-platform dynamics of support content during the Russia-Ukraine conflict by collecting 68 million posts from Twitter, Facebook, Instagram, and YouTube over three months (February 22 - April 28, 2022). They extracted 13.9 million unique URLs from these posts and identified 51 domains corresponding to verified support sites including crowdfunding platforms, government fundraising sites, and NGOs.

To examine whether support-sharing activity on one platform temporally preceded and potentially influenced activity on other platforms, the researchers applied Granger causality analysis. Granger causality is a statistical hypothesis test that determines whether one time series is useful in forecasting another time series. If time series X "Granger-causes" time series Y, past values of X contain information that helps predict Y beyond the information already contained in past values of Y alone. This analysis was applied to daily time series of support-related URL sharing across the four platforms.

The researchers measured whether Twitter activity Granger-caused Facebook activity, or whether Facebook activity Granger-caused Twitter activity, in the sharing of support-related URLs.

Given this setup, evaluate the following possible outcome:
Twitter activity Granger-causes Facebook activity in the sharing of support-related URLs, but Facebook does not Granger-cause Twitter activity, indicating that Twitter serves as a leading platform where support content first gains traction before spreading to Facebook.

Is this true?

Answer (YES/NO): NO